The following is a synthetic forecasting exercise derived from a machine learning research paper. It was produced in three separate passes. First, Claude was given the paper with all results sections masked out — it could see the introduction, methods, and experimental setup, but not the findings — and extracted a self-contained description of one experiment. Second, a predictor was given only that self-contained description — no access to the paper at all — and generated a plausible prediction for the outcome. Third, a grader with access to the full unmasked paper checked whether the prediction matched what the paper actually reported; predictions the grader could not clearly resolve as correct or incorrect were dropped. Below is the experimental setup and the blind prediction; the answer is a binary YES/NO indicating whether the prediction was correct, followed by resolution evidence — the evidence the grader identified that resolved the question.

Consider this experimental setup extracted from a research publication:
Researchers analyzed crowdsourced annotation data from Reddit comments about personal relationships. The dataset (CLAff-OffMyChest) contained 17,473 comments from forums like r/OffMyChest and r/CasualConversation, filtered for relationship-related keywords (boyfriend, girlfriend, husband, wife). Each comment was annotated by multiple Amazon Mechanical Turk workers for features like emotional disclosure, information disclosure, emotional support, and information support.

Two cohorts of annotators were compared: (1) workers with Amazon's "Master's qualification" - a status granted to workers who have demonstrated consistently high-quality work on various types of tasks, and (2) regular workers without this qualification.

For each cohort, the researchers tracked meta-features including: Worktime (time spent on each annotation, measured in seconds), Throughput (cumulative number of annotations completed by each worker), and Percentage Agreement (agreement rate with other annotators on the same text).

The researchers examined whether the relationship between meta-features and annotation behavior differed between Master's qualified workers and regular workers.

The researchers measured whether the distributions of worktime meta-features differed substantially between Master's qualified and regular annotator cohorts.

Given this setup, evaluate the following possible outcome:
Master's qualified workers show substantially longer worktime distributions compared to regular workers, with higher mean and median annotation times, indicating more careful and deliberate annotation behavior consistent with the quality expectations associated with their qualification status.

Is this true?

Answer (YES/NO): NO